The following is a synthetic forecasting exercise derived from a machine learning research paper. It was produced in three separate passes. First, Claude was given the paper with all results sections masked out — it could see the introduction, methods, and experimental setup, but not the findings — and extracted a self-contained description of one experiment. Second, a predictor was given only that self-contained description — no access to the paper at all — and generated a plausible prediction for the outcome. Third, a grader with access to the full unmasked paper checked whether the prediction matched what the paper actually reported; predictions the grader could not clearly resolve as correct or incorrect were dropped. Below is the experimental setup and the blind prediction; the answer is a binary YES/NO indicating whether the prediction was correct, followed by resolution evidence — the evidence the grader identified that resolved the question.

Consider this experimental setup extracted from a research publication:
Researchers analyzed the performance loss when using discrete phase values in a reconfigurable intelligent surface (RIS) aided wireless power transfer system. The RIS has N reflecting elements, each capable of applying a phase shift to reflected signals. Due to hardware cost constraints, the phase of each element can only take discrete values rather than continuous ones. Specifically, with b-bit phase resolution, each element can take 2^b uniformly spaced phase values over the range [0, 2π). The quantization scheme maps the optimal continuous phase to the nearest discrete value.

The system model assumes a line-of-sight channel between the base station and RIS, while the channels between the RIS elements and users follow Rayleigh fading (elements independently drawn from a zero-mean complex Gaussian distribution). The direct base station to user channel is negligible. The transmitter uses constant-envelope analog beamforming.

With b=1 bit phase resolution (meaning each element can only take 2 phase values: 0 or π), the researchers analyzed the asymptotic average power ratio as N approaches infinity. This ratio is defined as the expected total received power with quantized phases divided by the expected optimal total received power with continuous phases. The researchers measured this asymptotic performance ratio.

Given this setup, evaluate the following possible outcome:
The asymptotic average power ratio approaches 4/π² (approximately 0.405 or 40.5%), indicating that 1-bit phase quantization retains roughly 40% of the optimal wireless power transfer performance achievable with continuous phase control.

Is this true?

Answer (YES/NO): YES